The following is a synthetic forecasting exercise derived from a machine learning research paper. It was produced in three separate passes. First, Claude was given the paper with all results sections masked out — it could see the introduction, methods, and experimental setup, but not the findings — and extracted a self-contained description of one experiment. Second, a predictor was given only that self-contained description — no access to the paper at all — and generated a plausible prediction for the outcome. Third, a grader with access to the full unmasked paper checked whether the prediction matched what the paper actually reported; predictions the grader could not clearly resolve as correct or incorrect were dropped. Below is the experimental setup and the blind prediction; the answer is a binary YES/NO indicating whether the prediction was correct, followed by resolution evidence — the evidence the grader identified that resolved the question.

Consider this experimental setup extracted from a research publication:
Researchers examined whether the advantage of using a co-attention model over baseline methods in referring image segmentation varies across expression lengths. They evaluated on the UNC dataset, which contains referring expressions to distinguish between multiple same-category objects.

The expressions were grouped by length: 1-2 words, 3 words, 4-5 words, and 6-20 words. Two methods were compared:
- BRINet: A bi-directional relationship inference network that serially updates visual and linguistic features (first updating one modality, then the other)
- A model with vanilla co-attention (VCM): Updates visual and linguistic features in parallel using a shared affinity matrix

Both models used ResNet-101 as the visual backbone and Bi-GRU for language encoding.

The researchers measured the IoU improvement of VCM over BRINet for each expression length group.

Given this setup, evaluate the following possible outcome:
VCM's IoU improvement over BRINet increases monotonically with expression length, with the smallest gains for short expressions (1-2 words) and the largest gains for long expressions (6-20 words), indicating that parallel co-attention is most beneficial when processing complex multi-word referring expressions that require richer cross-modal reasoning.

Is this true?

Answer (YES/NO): NO